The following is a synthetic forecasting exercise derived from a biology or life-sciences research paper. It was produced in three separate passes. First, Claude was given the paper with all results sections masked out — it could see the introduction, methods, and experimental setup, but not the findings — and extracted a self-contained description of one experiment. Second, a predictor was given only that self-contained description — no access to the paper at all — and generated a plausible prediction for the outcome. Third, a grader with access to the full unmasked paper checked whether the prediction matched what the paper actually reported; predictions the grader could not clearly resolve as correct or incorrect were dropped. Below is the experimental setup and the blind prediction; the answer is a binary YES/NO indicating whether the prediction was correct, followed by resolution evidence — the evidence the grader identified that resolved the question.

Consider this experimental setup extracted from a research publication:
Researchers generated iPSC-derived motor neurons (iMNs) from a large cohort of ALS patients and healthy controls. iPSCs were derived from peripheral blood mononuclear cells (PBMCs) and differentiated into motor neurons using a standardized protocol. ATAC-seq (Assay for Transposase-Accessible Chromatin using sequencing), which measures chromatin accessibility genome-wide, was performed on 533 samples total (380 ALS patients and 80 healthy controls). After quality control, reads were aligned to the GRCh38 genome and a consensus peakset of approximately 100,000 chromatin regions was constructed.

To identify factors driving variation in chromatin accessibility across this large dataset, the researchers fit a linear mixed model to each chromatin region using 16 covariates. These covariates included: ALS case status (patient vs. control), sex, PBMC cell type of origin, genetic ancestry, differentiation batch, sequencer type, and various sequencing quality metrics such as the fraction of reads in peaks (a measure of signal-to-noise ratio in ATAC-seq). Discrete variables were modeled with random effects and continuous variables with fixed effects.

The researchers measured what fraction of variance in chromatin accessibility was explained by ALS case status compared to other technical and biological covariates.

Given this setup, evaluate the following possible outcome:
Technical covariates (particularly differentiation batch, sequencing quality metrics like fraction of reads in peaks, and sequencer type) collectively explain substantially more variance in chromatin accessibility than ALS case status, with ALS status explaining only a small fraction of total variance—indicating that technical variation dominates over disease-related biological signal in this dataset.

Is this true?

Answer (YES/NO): YES